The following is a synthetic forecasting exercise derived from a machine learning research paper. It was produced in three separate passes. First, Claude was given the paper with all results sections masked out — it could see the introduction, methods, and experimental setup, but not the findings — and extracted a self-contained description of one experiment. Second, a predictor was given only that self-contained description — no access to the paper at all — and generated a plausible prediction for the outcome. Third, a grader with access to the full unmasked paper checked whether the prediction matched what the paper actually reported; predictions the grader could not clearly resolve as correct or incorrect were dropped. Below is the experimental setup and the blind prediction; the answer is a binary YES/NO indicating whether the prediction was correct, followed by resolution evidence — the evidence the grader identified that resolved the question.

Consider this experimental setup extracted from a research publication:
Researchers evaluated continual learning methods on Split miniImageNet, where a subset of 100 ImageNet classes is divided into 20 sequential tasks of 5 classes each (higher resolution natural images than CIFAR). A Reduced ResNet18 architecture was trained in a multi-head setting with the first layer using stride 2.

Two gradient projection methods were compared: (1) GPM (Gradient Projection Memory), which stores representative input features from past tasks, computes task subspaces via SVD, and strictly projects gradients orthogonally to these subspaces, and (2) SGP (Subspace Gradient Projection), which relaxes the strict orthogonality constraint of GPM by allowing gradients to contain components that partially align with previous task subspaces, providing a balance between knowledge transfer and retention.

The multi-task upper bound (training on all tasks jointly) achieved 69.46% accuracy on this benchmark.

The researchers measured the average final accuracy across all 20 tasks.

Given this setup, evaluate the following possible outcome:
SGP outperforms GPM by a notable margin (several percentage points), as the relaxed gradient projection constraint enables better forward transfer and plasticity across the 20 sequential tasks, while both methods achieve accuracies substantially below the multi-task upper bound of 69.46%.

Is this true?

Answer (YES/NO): NO